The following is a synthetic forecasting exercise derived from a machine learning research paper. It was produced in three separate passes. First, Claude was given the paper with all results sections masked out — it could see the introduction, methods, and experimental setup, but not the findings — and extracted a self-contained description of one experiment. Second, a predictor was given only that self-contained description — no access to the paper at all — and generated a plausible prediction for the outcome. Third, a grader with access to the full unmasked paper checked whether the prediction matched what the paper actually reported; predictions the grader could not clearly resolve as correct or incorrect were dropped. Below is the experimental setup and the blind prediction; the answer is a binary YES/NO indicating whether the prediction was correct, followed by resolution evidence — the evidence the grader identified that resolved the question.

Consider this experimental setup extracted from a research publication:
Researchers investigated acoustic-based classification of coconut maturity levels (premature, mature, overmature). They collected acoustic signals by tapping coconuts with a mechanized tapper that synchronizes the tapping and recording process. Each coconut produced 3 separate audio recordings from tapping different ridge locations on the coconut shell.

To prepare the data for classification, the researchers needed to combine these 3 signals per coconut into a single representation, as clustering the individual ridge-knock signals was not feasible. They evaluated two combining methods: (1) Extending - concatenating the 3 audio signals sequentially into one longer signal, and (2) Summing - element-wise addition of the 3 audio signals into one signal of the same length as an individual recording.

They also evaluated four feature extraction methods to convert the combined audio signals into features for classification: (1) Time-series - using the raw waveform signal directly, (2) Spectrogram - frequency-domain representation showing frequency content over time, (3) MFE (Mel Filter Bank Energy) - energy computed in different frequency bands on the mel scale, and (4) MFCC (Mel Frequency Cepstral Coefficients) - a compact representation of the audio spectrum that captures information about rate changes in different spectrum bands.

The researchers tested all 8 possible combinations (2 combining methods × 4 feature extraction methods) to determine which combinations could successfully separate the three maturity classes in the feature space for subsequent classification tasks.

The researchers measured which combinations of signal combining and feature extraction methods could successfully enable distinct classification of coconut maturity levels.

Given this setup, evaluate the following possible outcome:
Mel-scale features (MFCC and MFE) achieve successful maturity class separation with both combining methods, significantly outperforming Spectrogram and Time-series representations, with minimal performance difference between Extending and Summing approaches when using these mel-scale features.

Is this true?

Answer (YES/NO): NO